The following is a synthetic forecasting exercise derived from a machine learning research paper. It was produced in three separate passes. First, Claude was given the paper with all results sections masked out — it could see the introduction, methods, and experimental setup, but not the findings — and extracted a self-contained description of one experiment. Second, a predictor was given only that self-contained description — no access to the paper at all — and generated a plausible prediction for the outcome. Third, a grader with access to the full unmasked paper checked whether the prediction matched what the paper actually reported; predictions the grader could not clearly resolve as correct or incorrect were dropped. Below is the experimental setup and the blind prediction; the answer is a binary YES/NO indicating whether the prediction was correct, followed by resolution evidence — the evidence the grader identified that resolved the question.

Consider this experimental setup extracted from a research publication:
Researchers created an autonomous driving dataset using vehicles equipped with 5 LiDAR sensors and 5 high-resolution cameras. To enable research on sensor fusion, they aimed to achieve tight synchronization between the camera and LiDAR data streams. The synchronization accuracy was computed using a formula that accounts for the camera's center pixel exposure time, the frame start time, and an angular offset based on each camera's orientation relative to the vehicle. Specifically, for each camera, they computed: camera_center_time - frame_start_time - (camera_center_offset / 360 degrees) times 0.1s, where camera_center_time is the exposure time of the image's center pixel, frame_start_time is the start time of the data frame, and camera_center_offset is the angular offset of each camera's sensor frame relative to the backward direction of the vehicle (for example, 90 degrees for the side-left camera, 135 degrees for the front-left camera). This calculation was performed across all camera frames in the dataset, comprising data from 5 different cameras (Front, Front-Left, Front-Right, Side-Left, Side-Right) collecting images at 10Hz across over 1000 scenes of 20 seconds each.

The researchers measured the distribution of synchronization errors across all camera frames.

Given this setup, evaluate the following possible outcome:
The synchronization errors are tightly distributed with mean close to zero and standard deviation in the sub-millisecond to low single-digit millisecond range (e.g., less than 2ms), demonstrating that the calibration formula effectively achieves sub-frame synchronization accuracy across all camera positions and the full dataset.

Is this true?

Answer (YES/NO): NO